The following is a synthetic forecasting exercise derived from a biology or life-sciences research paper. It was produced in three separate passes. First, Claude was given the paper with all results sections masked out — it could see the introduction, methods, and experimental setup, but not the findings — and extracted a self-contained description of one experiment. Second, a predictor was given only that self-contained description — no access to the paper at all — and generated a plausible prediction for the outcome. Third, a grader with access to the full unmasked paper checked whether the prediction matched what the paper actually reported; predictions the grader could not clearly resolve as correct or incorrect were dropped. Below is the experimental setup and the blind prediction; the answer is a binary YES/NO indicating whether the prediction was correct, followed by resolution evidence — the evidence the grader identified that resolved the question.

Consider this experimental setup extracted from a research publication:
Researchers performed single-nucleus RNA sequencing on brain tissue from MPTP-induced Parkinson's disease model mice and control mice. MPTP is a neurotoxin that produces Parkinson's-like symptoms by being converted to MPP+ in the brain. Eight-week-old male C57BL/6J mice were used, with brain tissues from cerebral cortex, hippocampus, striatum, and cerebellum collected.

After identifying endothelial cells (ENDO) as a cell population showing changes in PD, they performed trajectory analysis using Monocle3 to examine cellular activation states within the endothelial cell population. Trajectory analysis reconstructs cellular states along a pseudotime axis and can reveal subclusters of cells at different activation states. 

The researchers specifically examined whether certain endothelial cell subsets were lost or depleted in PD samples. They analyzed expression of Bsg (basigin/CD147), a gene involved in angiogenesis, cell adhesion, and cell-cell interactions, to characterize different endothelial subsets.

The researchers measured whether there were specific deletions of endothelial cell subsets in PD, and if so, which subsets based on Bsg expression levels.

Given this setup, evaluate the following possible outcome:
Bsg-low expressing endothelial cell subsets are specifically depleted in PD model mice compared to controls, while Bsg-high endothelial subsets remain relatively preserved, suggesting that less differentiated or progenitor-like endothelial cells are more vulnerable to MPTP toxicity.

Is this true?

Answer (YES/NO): NO